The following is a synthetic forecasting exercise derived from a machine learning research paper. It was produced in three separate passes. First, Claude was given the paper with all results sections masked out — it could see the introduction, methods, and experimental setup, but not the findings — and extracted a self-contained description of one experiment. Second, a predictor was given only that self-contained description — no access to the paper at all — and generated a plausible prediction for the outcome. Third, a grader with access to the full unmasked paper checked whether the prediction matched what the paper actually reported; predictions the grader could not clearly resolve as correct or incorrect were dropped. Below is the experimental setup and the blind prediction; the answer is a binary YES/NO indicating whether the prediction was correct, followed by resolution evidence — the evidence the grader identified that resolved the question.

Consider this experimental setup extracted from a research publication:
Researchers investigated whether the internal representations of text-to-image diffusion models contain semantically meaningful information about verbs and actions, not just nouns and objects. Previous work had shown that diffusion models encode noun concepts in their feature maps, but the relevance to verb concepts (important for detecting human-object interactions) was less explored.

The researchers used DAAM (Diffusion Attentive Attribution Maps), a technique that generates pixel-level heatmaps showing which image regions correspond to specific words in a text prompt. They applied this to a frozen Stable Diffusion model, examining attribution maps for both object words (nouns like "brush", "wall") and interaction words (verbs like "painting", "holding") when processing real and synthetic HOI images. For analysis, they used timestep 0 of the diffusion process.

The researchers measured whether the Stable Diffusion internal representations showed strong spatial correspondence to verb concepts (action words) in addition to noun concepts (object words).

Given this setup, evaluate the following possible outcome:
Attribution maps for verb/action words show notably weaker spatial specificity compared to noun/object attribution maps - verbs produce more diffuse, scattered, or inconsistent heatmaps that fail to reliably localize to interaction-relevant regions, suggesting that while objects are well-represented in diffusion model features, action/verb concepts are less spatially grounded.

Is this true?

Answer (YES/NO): NO